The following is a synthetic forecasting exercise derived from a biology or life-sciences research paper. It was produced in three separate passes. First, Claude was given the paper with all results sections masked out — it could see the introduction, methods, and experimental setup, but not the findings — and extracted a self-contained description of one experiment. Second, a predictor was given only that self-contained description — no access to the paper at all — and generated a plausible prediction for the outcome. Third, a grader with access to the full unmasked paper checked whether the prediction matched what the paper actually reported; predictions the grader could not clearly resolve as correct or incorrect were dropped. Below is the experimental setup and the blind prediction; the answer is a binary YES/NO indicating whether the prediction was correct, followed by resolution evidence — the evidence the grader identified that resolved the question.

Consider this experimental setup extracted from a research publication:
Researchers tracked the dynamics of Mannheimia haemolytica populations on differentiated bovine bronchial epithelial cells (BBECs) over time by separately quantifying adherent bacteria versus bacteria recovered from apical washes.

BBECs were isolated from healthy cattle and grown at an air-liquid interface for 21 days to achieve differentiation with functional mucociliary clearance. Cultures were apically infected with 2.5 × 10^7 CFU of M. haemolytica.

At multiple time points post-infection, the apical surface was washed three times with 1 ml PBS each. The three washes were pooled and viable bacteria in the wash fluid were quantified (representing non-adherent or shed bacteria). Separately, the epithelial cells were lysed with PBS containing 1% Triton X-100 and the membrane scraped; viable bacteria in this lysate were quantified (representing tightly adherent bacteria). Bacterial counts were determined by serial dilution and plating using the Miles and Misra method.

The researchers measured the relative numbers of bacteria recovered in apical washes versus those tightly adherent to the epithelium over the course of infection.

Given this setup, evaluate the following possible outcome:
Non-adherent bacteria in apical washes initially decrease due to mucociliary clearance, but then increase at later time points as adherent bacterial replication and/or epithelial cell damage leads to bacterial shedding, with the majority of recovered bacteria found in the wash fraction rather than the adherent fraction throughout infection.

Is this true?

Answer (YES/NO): NO